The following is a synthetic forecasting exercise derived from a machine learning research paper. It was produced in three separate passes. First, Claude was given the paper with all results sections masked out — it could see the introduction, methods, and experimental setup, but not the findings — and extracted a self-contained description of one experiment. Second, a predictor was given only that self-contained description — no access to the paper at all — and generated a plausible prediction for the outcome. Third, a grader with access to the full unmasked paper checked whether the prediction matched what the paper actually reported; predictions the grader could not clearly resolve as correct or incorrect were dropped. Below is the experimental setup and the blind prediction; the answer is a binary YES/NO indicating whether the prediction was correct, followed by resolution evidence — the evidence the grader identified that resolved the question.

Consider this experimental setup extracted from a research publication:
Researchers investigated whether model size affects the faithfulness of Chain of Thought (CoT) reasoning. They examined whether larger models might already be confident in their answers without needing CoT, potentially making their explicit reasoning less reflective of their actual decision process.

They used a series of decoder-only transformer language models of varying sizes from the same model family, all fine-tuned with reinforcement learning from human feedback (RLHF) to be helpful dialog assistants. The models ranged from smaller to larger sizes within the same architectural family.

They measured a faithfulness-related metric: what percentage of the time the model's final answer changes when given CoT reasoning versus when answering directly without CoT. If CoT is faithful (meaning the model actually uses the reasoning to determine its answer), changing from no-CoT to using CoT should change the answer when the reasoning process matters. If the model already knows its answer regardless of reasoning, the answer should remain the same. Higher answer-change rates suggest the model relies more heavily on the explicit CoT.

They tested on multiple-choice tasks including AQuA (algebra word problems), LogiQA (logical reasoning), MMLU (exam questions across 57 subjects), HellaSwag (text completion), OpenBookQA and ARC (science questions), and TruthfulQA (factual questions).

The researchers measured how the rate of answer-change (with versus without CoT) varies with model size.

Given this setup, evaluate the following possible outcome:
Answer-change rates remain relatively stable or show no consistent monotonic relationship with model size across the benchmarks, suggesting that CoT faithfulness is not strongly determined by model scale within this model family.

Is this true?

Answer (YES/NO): NO